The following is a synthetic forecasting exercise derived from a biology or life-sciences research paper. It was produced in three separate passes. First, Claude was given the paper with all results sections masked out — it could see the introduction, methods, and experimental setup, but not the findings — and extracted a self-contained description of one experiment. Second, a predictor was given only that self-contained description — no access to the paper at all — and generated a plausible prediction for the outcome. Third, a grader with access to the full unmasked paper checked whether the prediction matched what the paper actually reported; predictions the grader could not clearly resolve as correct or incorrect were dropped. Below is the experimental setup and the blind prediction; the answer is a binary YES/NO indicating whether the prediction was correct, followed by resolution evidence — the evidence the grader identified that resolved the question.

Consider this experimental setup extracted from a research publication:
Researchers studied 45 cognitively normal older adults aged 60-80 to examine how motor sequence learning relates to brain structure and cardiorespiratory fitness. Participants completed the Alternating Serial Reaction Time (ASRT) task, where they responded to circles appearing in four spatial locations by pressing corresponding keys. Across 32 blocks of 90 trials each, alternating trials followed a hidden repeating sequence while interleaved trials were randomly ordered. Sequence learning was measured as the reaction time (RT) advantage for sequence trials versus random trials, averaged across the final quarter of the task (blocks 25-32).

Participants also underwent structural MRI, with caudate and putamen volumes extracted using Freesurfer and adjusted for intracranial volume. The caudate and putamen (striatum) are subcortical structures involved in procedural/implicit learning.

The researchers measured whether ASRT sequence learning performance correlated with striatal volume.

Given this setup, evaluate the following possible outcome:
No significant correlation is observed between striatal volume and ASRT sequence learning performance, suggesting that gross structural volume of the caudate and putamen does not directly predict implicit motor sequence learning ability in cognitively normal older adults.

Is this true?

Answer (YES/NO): YES